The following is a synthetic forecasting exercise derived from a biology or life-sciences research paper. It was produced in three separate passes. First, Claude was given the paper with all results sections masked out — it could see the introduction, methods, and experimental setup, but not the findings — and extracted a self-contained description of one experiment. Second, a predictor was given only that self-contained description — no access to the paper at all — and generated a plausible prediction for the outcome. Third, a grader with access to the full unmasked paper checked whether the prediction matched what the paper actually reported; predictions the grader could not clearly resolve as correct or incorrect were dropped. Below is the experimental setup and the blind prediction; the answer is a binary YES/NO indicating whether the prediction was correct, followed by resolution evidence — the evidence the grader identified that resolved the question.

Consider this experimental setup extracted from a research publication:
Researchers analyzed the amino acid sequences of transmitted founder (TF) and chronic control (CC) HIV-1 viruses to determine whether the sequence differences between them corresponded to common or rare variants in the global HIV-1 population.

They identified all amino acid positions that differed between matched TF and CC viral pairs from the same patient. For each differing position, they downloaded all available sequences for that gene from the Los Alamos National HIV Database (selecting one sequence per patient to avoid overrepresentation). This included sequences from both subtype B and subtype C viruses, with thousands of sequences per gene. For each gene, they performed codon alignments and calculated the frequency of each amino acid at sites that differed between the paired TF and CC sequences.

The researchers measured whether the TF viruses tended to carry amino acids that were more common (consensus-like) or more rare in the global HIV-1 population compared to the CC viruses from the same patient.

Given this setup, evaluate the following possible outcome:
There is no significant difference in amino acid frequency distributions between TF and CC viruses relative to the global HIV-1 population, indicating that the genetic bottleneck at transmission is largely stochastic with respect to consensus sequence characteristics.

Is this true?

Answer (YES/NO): NO